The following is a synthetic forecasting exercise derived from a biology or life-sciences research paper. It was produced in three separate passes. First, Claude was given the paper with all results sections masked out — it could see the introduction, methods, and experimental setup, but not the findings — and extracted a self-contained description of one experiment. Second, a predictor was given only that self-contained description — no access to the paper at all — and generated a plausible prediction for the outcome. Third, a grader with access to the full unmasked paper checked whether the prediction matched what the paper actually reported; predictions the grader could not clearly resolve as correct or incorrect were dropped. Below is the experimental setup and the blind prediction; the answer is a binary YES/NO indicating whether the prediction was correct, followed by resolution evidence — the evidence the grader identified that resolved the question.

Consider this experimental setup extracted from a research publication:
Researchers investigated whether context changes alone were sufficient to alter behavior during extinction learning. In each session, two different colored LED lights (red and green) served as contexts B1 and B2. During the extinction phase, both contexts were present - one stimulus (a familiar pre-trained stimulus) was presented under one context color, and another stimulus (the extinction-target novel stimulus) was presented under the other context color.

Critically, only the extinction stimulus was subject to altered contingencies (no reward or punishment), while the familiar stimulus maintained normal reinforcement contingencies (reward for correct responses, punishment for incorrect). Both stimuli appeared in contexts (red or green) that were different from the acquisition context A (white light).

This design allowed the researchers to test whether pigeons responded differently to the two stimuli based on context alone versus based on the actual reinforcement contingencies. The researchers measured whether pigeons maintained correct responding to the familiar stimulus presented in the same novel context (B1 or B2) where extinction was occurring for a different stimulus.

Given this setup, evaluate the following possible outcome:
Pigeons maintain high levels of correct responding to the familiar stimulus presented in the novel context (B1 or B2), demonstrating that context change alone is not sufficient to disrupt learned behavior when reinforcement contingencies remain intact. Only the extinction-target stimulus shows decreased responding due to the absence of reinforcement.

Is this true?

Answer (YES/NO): YES